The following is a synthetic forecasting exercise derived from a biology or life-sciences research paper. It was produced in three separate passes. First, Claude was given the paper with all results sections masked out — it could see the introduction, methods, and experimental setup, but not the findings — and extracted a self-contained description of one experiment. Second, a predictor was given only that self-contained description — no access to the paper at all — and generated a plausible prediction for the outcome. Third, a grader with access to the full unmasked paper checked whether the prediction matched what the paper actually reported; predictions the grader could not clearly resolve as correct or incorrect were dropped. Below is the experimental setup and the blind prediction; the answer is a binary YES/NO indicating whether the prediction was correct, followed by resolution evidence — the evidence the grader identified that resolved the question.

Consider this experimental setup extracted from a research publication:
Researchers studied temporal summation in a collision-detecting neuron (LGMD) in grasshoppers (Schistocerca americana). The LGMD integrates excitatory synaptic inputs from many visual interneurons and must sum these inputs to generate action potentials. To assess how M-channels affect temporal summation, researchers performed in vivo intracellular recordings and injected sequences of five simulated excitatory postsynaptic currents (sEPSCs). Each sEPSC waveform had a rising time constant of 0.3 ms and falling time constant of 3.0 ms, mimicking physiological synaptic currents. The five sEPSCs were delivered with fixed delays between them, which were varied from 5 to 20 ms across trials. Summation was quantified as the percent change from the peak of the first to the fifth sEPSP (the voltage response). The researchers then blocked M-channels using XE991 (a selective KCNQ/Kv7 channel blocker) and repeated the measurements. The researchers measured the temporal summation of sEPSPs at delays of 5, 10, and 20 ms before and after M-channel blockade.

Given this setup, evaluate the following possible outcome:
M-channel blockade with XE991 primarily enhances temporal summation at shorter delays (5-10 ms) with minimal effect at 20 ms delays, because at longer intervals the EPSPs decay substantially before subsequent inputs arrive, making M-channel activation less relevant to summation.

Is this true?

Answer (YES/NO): NO